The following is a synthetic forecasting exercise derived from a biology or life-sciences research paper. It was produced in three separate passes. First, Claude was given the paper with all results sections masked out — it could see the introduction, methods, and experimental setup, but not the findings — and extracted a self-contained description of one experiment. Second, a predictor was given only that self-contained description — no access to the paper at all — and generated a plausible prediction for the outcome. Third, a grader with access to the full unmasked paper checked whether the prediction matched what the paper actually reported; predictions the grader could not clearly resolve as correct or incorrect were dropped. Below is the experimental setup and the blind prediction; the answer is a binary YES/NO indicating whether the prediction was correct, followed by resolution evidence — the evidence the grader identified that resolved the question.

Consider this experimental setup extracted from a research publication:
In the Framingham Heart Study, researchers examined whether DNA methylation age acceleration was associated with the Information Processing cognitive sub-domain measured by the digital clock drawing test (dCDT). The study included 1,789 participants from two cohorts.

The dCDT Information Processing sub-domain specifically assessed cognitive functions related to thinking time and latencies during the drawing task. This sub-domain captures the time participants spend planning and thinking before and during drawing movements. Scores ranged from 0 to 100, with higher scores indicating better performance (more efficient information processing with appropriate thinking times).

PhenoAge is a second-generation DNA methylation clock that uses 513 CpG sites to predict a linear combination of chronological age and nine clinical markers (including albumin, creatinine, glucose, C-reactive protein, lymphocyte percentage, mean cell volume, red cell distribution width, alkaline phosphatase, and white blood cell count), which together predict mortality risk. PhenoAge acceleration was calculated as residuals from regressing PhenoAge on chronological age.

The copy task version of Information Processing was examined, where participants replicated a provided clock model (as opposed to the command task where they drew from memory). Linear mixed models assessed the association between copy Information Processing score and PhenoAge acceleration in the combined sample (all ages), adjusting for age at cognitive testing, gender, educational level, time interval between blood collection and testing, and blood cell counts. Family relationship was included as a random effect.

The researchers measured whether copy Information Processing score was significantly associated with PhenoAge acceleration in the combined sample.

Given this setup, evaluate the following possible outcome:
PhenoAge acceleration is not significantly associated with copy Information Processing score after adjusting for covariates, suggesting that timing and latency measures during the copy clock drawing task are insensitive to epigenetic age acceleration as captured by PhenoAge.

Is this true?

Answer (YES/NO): YES